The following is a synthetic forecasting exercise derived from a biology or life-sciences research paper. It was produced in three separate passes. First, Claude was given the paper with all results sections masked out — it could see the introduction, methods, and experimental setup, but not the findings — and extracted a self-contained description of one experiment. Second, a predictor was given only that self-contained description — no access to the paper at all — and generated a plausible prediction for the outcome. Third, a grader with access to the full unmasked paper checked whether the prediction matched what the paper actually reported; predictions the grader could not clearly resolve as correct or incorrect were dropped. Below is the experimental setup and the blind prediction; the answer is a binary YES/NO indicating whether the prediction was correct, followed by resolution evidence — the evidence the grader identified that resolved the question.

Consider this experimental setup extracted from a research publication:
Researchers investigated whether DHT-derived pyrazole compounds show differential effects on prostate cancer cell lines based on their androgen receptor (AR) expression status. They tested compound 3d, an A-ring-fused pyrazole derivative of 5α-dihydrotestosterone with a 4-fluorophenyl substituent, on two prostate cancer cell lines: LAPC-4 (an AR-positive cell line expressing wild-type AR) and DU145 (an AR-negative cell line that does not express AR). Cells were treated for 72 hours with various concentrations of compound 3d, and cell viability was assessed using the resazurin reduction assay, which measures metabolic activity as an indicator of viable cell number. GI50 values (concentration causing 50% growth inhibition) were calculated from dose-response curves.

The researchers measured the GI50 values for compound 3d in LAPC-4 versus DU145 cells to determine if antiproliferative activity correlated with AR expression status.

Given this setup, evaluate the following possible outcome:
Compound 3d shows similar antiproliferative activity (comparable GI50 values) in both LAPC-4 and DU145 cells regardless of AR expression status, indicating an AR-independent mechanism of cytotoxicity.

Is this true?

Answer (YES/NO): NO